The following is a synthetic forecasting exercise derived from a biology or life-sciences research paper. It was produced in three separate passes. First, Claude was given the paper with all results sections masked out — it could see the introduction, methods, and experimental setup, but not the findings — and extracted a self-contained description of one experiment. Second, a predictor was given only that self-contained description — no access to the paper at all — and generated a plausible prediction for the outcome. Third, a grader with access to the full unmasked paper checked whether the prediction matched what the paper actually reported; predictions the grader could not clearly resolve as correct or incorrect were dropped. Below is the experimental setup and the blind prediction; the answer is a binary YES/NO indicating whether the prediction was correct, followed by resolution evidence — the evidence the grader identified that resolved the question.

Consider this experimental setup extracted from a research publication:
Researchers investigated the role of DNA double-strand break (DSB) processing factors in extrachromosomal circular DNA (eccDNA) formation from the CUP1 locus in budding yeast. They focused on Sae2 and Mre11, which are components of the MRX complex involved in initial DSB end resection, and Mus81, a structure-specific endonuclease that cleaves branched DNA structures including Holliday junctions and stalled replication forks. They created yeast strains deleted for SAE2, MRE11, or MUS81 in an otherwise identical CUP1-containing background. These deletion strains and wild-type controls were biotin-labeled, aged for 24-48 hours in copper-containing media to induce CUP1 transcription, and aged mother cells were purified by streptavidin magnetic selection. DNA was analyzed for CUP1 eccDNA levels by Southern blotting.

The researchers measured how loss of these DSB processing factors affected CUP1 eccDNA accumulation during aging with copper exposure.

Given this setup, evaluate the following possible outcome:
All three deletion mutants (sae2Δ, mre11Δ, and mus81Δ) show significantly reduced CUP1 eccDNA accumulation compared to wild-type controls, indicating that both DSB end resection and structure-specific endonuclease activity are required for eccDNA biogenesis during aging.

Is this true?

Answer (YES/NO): NO